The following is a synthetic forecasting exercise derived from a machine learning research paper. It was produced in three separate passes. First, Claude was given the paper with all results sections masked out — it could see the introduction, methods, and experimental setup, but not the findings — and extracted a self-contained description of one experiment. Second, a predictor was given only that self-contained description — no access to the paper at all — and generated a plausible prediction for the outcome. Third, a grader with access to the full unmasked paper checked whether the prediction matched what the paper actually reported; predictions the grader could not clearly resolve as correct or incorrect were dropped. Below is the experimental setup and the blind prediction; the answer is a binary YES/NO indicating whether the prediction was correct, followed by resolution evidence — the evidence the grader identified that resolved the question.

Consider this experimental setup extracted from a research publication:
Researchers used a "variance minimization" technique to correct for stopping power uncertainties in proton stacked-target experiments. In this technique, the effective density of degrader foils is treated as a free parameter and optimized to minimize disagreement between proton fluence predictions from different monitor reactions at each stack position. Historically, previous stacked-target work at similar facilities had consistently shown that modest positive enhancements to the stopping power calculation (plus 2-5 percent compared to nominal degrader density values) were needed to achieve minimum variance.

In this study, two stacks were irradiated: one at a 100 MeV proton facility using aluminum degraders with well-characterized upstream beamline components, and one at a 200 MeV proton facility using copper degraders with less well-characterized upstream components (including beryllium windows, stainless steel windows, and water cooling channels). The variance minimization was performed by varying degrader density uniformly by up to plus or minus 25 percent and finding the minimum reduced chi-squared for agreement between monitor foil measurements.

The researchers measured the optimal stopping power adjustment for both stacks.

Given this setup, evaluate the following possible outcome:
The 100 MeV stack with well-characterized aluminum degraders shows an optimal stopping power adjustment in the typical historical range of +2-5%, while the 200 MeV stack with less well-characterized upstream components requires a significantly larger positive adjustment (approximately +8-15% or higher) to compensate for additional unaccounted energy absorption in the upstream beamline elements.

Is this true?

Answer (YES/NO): NO